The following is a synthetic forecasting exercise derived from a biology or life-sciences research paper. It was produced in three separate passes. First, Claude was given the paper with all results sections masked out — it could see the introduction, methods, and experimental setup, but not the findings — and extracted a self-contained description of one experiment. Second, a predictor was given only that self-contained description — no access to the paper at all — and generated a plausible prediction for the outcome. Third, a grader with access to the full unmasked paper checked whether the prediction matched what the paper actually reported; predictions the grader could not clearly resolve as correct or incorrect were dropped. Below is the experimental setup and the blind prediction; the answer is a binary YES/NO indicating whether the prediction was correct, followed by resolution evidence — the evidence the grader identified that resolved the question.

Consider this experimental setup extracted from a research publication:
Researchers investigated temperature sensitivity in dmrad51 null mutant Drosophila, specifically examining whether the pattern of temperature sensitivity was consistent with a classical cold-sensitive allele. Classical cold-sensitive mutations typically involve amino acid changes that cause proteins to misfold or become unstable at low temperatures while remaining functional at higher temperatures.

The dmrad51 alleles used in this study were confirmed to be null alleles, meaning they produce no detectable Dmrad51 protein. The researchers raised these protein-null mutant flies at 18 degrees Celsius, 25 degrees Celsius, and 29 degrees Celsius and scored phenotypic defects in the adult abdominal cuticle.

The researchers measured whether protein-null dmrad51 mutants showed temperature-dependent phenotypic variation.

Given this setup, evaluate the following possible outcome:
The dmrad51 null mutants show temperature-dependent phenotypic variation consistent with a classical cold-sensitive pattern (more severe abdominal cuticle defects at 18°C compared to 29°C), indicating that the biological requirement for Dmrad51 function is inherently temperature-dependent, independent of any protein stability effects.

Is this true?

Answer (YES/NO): YES